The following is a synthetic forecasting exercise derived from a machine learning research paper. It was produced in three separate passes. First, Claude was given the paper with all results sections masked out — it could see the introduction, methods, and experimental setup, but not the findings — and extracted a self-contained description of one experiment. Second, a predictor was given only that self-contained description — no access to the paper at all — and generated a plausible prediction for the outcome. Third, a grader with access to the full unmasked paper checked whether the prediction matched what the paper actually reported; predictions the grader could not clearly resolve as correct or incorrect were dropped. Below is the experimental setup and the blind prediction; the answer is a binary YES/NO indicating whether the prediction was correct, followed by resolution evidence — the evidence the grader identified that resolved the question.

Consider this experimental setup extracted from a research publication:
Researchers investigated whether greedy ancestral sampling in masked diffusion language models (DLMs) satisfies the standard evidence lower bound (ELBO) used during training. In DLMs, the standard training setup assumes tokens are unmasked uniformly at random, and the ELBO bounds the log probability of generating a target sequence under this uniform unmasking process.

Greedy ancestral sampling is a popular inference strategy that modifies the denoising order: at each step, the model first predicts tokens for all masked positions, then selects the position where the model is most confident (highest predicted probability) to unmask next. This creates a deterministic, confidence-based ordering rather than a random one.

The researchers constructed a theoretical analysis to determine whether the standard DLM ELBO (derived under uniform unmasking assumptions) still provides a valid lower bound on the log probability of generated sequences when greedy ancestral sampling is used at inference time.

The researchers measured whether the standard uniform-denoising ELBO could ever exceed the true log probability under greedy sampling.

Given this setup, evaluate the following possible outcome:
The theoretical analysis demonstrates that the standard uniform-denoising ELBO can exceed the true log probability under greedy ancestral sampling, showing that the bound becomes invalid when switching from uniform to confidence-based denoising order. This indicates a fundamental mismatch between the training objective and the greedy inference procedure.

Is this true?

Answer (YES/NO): YES